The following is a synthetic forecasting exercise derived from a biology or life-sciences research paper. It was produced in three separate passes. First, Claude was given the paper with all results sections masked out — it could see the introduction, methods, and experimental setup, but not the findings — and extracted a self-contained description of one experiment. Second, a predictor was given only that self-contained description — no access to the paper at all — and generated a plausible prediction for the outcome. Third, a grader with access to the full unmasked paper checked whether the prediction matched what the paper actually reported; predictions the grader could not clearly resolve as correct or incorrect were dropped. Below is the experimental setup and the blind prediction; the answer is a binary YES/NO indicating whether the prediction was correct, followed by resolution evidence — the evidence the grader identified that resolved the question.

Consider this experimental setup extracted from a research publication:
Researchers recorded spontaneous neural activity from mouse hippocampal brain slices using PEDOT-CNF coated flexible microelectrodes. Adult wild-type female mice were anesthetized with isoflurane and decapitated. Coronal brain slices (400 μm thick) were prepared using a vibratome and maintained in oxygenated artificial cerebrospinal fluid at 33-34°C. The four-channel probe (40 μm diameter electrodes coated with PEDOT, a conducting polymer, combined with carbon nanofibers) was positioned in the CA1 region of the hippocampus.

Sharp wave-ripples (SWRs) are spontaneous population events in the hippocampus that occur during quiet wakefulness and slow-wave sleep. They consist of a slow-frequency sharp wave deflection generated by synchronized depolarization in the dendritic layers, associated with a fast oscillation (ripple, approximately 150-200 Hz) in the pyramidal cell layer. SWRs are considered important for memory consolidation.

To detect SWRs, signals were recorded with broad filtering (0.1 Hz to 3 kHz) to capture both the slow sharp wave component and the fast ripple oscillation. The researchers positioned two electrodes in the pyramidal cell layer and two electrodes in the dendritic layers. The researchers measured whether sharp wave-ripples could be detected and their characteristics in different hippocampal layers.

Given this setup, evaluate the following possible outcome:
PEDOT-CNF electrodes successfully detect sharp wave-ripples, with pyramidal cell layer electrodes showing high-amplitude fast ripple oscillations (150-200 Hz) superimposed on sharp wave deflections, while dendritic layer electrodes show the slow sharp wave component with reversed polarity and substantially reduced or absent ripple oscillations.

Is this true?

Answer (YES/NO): YES